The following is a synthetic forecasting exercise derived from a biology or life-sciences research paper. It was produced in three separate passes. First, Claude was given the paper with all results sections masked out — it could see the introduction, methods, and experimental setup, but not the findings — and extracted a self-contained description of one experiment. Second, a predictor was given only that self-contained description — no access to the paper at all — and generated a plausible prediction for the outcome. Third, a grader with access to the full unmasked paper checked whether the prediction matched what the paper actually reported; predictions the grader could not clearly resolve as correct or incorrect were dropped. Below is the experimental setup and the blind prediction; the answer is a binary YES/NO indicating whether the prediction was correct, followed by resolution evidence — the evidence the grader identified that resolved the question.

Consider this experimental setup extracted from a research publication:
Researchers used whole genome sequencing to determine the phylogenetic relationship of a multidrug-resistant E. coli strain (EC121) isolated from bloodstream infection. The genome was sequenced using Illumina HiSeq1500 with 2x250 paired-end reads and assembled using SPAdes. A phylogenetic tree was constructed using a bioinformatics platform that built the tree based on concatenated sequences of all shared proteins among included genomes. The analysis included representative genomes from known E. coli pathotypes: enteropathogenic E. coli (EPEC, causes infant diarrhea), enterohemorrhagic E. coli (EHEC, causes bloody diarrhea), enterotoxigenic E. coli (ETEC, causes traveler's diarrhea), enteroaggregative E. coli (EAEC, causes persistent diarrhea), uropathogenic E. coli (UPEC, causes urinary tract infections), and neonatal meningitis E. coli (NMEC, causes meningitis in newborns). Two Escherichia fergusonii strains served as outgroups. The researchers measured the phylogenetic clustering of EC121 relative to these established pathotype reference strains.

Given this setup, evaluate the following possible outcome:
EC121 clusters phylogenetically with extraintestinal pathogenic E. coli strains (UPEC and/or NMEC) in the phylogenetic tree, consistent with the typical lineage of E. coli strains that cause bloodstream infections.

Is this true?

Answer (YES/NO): NO